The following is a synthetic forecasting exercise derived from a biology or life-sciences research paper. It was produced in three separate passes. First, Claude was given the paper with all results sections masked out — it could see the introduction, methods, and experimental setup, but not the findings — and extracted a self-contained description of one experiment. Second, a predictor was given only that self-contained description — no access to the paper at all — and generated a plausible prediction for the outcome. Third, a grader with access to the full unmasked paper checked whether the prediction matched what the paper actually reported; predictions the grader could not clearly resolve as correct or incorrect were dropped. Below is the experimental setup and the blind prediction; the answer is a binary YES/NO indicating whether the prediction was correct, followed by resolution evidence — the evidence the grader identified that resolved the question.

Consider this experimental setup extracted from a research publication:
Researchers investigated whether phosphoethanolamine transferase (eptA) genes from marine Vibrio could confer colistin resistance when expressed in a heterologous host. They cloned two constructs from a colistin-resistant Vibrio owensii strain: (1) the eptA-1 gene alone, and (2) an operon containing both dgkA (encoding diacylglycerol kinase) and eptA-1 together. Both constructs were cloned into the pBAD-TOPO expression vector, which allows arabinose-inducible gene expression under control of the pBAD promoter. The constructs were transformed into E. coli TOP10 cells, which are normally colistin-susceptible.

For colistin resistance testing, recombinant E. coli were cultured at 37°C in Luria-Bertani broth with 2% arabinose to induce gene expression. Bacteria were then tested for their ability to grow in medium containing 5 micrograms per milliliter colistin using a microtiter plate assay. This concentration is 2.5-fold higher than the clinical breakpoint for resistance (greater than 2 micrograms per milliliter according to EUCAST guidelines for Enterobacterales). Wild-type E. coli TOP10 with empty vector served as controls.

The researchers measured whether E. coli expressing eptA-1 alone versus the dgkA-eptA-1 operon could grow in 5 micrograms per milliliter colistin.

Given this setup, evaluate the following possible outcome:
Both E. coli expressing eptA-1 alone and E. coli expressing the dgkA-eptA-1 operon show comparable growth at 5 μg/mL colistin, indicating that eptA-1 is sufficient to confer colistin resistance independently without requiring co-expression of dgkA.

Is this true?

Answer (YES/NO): NO